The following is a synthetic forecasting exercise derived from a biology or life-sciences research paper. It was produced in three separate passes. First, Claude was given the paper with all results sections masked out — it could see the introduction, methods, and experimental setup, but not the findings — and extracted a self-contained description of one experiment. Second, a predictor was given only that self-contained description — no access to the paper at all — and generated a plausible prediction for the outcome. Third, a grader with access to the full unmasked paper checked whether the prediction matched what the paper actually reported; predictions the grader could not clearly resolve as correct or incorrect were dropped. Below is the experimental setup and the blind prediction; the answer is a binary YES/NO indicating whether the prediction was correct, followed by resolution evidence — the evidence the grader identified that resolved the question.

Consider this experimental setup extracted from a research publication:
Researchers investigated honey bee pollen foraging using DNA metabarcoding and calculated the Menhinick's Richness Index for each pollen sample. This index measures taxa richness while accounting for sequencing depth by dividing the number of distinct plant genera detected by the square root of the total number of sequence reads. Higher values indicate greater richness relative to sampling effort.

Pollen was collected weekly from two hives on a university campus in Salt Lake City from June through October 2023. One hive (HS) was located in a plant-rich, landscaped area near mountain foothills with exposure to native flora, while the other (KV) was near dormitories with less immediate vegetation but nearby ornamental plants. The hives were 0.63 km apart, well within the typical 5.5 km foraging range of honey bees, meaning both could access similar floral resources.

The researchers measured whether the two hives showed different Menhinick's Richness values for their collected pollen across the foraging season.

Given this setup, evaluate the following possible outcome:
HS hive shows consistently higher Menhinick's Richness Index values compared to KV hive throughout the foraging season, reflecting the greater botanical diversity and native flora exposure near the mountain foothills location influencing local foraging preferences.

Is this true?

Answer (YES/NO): NO